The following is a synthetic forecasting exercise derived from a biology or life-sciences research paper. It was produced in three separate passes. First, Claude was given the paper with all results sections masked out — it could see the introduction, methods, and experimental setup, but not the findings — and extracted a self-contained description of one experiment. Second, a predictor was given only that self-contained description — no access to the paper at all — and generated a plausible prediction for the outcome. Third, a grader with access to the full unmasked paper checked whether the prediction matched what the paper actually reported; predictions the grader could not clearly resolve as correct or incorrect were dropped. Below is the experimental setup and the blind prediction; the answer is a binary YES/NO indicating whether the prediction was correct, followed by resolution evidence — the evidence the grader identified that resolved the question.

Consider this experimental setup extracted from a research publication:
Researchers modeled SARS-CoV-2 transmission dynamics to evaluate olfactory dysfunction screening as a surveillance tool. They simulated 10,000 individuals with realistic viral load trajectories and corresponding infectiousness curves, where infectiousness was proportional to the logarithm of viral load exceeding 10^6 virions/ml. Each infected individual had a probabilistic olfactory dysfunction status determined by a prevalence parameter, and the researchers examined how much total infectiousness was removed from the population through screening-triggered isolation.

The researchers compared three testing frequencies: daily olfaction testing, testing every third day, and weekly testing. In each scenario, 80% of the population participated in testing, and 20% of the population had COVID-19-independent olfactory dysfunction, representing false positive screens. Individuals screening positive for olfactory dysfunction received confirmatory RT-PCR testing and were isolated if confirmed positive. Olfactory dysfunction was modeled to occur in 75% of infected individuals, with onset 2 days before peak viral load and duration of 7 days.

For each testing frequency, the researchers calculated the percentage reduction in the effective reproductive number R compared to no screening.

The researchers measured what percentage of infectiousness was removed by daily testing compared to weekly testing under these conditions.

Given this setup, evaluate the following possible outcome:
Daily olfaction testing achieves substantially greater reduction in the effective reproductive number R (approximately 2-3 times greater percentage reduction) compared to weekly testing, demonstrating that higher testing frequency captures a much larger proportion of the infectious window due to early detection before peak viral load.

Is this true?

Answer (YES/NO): YES